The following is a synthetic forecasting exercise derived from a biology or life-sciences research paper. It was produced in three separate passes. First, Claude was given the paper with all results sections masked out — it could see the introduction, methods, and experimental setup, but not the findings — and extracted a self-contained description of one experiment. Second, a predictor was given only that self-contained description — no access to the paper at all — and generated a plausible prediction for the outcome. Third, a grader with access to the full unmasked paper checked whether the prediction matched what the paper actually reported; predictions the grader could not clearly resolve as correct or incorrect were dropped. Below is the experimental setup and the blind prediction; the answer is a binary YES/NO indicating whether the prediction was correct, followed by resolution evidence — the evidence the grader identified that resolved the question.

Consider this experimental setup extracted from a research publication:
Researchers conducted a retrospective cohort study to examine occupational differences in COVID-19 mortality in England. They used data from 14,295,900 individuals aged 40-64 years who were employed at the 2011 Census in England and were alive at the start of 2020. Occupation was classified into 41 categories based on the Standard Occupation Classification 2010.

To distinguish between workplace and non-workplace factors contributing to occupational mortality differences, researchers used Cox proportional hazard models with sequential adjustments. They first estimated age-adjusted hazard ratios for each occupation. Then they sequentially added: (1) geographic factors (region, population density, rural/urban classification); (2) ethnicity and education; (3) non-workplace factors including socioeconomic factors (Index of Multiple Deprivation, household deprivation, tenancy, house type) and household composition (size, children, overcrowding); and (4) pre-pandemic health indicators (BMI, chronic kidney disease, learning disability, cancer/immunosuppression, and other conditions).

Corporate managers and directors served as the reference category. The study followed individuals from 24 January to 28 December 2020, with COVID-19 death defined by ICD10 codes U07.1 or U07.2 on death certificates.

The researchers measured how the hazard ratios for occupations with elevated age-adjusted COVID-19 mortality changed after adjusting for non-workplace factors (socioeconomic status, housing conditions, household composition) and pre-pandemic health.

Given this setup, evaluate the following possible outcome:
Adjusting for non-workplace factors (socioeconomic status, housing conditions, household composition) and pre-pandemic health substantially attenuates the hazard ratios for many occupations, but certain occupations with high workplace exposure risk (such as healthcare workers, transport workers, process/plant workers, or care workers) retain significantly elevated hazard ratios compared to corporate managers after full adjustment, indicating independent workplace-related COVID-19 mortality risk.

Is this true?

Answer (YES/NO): YES